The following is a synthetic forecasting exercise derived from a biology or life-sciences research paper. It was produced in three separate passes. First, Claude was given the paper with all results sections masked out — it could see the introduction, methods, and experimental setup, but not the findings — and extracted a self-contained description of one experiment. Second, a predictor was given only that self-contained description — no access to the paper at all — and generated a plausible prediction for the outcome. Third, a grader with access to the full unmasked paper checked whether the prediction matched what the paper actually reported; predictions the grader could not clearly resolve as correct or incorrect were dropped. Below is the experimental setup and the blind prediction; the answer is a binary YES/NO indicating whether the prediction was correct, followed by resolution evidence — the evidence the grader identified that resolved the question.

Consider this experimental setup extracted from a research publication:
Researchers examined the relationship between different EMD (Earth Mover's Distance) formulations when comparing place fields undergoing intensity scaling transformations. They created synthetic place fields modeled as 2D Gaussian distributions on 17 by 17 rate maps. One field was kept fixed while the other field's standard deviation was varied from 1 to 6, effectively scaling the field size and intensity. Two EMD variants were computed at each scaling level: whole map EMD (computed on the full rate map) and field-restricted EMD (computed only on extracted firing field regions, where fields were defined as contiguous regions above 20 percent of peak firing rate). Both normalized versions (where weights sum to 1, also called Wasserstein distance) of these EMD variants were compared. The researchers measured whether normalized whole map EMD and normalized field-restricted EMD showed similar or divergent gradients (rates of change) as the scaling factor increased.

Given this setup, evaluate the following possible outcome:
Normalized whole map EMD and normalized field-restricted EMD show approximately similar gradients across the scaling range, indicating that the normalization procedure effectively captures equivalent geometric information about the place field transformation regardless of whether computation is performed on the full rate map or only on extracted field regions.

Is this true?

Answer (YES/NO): YES